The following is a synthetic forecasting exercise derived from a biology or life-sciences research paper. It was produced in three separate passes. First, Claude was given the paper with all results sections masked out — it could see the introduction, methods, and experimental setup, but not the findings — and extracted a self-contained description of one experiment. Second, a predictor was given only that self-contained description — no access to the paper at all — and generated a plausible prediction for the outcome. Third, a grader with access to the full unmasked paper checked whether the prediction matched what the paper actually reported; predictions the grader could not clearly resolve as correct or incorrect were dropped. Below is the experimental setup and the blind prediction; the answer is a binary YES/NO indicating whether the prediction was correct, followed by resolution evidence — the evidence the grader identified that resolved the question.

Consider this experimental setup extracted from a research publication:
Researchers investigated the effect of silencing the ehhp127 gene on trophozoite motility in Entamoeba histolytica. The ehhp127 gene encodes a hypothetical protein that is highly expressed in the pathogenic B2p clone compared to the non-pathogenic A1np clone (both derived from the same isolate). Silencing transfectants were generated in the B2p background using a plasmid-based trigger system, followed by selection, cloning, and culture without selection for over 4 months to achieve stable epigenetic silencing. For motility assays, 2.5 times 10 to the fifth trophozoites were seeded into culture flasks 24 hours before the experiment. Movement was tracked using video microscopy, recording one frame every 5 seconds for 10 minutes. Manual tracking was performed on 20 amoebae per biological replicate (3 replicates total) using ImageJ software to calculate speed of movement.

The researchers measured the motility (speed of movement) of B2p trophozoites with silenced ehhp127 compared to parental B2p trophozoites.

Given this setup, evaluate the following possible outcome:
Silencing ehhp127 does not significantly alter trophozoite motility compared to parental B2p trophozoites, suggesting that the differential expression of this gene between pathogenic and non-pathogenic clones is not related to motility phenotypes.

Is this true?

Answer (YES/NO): NO